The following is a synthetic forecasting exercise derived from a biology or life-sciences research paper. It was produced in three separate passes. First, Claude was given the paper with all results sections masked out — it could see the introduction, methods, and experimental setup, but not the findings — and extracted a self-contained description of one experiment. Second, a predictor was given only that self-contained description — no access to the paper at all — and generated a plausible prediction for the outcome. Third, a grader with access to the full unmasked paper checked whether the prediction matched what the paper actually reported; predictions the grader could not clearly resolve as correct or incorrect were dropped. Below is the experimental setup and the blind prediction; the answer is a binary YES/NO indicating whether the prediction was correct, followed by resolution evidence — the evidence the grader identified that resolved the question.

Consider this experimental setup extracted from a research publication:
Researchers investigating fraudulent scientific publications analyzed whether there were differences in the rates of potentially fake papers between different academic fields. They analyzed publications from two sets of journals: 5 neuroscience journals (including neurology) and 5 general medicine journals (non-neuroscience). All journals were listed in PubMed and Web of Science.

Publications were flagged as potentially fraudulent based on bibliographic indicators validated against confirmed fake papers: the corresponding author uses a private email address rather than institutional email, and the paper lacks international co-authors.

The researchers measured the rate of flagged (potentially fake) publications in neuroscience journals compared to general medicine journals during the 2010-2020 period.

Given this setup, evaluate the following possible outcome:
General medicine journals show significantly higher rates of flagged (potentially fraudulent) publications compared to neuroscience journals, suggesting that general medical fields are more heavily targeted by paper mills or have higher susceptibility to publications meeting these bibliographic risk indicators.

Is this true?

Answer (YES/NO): NO